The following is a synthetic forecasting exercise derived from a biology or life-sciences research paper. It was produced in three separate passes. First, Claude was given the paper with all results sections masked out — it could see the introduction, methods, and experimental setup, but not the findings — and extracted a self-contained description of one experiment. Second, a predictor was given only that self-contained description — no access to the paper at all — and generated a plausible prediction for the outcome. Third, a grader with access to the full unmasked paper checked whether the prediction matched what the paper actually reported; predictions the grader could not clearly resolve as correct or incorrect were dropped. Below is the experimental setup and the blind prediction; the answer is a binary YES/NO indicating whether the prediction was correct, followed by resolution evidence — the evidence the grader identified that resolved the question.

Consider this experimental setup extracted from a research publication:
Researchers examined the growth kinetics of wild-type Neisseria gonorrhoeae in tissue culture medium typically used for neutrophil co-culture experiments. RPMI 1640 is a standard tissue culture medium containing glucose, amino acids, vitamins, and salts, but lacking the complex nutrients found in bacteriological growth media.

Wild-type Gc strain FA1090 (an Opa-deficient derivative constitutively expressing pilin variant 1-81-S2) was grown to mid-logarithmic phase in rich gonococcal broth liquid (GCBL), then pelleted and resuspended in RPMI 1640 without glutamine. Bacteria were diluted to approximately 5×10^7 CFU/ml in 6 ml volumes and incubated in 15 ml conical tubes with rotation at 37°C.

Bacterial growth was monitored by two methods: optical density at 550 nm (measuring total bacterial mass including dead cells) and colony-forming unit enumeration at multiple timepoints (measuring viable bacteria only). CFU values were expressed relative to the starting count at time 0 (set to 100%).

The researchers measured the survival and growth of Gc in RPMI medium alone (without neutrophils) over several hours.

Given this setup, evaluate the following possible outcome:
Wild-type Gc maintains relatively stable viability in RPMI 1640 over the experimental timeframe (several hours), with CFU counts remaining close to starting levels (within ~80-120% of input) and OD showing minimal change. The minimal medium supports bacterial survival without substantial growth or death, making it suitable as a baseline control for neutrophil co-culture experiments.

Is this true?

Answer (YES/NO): NO